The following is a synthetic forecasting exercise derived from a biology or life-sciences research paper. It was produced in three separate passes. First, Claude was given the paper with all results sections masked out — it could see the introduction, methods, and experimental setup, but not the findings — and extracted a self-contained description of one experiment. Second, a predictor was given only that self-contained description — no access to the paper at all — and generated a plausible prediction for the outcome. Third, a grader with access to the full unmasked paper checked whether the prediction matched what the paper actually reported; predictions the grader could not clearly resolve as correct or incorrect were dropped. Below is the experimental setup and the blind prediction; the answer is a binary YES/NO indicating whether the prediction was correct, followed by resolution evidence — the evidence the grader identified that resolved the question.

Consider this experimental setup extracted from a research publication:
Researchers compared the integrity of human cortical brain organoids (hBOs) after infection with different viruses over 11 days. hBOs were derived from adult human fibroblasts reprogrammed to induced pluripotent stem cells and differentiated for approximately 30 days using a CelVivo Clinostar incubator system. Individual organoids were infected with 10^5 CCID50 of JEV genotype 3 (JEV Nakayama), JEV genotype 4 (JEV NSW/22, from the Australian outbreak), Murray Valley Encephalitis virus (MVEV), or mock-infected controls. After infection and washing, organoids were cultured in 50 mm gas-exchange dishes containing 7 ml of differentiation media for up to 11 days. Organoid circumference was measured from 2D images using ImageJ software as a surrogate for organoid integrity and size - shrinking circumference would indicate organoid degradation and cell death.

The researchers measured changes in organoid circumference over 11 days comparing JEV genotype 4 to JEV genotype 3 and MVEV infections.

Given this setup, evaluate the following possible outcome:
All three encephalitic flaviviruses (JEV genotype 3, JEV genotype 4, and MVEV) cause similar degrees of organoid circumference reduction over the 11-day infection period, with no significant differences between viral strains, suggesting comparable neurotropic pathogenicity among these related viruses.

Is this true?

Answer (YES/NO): NO